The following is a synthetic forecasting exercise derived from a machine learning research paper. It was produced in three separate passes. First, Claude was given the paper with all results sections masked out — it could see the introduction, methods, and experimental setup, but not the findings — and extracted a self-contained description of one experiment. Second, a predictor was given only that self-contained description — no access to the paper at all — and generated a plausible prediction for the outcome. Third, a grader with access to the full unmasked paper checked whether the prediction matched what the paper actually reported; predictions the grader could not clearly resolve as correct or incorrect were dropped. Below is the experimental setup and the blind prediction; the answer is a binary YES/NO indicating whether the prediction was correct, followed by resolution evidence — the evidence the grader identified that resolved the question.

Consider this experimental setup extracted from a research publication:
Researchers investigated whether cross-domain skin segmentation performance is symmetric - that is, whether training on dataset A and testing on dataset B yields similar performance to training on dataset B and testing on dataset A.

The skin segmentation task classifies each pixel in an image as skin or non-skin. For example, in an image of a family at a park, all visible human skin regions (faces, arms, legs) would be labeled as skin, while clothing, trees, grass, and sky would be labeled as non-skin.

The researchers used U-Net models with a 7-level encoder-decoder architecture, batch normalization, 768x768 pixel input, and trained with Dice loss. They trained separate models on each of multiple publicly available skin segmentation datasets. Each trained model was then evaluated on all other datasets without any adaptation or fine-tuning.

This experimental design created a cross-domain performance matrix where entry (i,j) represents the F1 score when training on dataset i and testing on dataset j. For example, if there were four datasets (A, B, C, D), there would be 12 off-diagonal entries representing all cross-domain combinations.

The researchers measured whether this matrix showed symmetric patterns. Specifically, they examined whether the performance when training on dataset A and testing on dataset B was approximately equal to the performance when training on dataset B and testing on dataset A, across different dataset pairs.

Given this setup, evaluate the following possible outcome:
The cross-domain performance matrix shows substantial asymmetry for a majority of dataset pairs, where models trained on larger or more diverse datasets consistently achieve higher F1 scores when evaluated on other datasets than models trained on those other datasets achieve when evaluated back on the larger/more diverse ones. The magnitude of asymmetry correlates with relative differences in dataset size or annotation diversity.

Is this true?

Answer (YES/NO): NO